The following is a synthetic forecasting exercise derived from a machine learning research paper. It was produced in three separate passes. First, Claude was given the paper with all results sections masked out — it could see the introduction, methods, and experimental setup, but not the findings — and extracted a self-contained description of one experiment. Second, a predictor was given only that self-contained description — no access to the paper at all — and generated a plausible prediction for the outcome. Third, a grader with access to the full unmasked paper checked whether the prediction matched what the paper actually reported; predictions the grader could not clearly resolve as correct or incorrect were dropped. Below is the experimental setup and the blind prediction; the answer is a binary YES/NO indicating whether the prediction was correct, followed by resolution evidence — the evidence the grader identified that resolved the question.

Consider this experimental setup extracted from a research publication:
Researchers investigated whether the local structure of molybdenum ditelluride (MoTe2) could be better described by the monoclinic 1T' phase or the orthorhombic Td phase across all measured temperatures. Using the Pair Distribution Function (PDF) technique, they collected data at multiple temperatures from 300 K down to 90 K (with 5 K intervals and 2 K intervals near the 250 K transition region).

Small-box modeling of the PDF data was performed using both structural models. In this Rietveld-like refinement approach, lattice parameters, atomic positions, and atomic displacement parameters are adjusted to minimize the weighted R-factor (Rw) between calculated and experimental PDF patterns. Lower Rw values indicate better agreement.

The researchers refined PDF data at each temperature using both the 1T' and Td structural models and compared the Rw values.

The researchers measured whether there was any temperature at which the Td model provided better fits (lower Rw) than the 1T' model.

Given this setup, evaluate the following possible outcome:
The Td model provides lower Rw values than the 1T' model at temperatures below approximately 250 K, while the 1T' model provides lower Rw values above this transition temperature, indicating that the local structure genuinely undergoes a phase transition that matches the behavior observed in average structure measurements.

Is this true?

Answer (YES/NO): NO